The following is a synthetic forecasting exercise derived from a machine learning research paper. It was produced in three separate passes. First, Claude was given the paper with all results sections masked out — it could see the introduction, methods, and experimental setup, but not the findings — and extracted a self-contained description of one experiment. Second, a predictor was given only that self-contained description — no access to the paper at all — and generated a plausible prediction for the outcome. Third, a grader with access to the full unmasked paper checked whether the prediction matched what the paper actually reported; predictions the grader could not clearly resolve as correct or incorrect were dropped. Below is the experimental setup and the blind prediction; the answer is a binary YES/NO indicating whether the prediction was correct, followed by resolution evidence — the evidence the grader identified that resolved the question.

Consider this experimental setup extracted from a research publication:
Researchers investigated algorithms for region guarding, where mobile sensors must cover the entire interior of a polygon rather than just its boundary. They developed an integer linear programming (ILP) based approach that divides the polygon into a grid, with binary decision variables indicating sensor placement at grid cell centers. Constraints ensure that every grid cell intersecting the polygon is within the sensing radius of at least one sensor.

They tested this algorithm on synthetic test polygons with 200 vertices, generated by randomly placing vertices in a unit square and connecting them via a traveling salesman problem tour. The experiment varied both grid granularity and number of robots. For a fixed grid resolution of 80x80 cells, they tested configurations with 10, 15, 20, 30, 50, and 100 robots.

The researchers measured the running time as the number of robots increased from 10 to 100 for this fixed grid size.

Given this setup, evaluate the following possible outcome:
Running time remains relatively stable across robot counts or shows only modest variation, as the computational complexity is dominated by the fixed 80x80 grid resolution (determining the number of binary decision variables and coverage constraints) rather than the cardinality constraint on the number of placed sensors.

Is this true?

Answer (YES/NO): NO